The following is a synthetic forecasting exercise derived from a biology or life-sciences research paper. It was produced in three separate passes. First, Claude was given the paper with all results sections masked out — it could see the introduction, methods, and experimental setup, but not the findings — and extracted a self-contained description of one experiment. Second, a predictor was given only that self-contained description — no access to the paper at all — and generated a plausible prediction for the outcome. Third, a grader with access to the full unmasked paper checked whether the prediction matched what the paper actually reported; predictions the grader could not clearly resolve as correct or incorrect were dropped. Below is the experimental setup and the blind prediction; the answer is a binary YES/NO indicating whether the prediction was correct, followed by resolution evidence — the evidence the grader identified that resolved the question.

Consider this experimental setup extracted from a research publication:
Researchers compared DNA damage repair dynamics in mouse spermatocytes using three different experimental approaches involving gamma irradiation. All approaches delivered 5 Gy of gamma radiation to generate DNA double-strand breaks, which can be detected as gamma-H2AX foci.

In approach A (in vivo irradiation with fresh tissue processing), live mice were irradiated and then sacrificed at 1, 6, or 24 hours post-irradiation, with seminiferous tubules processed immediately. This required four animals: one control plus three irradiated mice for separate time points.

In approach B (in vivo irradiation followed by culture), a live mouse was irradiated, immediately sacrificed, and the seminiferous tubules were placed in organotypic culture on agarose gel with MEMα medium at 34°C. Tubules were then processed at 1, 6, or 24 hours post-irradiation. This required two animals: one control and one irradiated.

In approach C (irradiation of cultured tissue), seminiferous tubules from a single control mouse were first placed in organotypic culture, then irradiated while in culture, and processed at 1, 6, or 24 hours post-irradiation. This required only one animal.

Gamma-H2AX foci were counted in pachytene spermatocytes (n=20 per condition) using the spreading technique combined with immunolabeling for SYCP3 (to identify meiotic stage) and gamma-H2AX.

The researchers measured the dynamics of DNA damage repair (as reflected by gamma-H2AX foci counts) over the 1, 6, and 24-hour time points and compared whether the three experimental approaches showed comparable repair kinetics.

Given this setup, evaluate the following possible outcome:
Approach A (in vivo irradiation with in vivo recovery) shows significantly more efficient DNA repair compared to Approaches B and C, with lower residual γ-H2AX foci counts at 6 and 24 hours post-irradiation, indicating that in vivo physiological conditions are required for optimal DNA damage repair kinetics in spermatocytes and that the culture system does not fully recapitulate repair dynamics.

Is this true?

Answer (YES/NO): NO